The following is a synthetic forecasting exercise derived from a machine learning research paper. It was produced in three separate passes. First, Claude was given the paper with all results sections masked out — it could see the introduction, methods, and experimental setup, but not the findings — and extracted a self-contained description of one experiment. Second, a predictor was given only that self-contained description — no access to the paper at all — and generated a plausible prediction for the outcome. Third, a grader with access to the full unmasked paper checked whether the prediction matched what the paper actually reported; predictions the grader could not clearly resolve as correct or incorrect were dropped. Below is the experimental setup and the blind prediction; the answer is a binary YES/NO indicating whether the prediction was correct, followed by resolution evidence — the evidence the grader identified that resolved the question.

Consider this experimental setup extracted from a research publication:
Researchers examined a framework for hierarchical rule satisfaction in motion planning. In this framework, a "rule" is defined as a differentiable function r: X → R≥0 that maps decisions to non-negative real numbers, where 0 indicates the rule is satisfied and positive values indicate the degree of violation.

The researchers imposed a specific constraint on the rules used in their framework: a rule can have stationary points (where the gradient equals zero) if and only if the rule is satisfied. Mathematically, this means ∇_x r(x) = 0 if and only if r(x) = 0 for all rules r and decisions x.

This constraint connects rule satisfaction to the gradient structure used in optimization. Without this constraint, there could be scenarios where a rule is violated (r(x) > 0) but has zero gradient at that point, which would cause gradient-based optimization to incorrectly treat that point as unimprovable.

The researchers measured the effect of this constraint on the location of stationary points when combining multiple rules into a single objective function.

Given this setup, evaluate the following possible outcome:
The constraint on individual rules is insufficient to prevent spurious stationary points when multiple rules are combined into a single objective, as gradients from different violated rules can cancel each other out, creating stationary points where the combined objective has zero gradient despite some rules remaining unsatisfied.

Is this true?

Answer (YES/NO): YES